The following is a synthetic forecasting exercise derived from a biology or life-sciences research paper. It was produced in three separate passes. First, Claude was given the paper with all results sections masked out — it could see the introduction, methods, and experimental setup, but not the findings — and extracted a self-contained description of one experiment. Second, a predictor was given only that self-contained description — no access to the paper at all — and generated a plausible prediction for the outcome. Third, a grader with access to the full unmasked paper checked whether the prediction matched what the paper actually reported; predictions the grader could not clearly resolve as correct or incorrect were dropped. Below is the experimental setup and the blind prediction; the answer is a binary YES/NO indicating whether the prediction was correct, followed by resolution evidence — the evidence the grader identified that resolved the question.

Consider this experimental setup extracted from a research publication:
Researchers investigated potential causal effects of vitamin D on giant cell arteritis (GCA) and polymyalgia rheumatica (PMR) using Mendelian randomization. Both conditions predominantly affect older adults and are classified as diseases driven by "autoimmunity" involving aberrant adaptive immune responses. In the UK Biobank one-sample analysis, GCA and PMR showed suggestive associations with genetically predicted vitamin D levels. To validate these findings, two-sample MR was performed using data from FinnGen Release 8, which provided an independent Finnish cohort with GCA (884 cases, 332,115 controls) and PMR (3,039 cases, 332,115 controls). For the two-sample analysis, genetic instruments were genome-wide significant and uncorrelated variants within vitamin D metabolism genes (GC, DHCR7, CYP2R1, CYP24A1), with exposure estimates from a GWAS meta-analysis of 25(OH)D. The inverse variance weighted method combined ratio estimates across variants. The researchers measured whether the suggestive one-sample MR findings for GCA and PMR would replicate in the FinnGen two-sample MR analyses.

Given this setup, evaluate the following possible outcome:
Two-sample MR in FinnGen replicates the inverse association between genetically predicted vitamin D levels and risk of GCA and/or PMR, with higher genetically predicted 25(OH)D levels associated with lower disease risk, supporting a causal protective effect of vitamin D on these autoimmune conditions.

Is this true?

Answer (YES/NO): NO